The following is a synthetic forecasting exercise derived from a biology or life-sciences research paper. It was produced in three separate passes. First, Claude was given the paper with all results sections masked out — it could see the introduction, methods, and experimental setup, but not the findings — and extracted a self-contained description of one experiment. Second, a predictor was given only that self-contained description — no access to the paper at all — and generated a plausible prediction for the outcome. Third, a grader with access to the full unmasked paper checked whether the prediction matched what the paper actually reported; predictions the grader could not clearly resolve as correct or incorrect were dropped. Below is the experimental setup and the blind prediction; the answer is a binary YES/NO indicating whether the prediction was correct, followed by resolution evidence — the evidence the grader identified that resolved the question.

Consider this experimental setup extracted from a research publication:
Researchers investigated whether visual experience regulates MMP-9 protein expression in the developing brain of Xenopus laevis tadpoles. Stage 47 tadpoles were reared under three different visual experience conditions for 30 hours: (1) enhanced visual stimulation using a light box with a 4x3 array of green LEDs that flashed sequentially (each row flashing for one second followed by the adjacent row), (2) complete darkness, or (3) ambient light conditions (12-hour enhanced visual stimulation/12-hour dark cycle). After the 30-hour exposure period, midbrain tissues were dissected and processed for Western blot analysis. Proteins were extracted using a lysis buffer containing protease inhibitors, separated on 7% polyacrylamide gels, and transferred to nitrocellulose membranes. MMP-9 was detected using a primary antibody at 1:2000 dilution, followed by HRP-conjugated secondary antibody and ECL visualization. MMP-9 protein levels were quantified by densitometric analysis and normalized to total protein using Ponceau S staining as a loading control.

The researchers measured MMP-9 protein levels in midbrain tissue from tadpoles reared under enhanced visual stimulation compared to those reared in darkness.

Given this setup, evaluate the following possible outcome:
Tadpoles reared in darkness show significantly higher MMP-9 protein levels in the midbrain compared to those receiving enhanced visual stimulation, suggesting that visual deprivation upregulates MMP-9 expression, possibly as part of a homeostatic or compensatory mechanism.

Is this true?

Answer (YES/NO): NO